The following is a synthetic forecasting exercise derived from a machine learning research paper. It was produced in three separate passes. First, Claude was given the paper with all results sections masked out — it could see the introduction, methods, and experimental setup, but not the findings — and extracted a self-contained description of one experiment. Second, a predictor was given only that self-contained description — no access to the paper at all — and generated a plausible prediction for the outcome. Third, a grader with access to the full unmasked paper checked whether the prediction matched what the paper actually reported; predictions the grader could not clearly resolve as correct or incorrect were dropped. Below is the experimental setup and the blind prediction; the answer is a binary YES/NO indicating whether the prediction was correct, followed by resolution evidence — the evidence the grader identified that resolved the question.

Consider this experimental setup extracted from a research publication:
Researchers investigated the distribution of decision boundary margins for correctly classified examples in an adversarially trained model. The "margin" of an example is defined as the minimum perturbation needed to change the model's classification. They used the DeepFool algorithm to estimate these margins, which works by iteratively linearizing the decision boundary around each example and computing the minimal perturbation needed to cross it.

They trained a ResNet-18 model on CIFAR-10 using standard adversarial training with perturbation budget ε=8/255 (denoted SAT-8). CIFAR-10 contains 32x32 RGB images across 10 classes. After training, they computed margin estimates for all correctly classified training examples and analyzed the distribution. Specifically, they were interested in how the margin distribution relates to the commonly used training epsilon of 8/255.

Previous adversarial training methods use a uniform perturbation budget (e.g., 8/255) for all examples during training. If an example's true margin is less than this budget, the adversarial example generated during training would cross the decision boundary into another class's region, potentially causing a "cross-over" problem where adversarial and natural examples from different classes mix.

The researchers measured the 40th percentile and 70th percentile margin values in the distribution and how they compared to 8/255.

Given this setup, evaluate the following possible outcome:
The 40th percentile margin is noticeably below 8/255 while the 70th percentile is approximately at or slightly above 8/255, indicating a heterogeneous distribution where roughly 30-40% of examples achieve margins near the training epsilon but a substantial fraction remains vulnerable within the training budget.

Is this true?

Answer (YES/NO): NO